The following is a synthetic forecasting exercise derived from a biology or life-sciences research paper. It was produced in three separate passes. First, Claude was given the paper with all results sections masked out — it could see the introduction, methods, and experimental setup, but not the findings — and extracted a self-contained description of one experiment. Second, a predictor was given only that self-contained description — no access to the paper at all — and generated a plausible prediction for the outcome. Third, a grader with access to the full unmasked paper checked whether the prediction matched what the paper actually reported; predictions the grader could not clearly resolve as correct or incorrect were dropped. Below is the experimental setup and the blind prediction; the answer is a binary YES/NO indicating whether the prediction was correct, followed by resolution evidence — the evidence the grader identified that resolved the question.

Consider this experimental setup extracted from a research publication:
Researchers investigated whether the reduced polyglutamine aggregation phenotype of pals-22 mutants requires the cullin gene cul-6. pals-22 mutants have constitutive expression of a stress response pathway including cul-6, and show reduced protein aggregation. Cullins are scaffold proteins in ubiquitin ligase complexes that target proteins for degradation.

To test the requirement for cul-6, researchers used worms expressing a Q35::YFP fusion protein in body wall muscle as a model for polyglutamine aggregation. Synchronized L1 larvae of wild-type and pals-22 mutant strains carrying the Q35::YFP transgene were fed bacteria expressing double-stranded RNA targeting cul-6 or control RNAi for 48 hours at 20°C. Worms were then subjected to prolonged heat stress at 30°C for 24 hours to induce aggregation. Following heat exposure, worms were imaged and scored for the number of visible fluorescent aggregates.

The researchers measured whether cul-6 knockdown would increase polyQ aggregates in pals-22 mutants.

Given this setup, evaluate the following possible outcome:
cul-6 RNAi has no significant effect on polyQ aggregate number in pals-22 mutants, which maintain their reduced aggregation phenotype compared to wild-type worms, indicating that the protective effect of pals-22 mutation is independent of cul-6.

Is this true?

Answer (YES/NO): NO